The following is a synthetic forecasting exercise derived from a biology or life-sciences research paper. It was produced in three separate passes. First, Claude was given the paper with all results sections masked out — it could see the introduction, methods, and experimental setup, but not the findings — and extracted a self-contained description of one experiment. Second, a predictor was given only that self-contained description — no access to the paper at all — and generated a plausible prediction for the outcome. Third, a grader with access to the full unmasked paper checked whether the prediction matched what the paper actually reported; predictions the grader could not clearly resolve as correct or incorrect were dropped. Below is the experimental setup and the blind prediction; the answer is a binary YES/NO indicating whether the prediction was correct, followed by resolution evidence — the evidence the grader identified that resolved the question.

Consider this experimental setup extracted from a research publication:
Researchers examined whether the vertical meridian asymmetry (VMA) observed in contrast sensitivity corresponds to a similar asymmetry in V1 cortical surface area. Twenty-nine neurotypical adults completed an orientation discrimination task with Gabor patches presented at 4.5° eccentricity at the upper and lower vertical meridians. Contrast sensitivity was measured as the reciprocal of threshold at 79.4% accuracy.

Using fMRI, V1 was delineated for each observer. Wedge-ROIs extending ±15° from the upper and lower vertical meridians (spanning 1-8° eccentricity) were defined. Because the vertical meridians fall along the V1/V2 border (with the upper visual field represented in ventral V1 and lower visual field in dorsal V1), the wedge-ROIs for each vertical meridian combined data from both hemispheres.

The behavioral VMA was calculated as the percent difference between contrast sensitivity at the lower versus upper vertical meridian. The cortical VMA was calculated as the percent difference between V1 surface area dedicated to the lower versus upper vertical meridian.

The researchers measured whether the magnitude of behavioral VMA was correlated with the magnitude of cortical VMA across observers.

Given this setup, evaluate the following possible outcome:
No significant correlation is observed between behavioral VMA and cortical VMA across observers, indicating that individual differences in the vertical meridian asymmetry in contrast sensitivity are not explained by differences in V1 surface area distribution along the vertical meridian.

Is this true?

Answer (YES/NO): YES